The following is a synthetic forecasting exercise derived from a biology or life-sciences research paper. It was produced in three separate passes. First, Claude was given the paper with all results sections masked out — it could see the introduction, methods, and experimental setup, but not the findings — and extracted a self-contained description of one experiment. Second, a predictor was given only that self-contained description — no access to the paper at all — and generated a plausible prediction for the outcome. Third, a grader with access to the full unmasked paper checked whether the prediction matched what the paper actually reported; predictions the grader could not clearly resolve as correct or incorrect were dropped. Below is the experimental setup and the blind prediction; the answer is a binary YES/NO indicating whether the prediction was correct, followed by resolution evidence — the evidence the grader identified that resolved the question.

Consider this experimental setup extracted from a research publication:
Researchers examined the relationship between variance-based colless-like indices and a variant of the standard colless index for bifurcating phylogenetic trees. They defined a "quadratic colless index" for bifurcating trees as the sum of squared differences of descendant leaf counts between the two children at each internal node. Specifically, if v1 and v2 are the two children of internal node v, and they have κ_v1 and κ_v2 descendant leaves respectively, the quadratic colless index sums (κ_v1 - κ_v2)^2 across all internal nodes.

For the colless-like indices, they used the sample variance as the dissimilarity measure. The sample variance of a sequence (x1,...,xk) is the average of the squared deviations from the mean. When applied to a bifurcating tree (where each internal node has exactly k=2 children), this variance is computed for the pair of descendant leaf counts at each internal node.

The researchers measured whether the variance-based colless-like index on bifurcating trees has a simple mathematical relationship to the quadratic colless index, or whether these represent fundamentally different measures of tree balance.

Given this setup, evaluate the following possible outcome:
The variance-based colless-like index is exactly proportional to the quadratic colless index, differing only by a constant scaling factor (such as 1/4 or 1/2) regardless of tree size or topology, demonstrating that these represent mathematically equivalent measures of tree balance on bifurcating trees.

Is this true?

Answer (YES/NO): YES